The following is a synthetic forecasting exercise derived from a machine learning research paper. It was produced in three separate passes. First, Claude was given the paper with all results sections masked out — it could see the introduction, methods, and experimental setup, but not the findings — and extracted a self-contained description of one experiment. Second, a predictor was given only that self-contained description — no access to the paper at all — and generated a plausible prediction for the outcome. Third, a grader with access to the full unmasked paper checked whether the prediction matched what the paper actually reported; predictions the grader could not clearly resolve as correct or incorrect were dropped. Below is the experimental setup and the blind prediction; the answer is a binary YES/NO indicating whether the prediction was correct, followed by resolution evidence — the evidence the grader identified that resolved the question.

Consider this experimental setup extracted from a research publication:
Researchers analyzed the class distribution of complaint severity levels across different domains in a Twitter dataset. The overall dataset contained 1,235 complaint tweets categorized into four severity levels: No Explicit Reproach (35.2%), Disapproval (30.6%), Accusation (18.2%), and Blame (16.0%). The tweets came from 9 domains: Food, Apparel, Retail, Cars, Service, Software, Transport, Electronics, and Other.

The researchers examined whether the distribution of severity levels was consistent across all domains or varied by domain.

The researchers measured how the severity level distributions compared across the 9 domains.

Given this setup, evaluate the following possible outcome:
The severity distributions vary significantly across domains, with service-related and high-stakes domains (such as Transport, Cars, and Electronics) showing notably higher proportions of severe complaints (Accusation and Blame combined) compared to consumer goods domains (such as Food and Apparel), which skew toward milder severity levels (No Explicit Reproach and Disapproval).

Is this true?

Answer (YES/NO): NO